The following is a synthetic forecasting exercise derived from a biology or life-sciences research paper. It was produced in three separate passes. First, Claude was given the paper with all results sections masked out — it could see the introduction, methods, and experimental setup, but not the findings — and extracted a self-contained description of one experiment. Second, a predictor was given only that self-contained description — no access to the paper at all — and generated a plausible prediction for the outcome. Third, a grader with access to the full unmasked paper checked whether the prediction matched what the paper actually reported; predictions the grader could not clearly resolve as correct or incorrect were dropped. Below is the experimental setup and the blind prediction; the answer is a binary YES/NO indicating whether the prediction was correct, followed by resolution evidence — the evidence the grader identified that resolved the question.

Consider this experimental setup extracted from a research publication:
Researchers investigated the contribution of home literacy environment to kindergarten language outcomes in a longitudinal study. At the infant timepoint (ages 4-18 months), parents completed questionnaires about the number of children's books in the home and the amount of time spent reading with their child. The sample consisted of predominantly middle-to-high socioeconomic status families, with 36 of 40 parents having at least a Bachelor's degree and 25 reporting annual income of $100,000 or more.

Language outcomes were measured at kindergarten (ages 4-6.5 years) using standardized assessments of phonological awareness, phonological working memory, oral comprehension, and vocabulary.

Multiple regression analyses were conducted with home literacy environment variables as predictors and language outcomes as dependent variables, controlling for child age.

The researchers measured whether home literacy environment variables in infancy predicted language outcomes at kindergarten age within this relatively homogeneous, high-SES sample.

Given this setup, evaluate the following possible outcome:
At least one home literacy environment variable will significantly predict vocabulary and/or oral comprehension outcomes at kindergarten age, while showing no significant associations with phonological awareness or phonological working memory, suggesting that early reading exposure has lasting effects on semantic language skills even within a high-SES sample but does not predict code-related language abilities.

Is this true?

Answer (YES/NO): NO